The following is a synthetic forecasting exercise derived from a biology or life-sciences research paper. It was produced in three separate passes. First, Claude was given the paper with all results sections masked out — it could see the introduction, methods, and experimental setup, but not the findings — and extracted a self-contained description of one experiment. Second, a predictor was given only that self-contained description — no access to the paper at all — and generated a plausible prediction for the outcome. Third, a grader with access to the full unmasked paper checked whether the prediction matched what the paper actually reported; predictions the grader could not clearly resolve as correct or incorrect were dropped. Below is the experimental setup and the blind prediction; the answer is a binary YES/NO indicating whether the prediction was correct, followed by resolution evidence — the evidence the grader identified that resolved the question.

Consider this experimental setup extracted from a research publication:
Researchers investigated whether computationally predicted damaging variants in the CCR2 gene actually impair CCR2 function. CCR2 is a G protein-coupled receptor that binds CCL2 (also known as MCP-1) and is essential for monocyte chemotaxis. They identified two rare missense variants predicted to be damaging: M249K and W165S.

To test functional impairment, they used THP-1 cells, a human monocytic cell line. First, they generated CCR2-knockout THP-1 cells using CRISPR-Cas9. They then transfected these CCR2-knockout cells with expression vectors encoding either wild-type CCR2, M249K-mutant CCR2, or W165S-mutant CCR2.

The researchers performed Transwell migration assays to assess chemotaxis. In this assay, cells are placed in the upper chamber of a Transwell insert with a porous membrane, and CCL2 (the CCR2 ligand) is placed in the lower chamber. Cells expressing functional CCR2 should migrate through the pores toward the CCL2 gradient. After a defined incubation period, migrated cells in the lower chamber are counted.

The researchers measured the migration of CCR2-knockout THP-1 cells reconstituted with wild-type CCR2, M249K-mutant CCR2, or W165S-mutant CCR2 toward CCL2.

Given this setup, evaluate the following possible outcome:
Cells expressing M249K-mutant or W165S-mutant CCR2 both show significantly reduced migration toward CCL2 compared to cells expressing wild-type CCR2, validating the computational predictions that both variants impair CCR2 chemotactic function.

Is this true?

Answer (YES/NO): NO